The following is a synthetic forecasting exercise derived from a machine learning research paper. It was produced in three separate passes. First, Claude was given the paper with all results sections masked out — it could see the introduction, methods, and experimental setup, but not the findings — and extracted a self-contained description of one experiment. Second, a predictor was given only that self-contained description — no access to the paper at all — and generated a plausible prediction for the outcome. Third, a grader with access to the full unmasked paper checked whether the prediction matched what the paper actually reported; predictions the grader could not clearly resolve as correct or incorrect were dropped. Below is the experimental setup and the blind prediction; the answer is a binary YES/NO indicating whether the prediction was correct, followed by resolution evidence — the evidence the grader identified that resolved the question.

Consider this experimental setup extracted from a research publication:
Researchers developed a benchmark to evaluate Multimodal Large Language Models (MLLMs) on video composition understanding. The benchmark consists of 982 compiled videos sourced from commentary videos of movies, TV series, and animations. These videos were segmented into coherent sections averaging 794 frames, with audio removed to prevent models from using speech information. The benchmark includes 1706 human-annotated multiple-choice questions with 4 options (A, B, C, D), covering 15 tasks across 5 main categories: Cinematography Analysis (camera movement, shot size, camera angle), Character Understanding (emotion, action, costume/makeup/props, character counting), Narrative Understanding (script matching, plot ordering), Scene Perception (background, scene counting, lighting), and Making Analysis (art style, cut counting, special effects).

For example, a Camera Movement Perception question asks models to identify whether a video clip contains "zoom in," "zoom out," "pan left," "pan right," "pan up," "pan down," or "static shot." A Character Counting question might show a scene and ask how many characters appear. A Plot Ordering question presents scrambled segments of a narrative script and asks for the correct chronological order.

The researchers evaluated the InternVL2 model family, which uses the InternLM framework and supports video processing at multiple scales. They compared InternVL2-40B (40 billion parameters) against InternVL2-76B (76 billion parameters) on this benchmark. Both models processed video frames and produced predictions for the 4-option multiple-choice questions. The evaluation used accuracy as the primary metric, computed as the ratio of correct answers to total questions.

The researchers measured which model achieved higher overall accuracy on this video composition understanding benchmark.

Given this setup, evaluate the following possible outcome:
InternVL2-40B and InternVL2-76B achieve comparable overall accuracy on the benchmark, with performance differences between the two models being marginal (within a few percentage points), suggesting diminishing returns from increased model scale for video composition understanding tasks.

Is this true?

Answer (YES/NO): NO